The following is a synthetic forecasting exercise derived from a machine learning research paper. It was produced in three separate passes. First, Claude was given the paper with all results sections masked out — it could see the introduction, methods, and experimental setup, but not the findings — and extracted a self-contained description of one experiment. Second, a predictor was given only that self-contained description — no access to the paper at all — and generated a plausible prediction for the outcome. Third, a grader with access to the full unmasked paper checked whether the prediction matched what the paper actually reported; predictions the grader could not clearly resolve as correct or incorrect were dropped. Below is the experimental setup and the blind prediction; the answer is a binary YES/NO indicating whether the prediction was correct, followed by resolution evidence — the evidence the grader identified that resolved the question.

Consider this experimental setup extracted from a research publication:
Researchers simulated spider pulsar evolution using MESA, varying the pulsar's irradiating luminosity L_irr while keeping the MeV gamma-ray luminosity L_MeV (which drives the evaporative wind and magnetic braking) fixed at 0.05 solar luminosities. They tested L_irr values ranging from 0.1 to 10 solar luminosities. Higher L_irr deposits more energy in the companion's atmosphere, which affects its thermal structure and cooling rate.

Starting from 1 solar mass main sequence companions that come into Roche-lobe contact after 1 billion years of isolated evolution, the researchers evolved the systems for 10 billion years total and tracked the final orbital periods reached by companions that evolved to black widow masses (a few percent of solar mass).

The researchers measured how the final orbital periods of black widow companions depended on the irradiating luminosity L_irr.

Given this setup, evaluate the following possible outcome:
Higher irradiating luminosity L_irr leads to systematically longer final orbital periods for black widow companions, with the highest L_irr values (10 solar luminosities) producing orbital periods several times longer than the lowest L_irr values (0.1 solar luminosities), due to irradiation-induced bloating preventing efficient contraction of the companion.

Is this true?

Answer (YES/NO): YES